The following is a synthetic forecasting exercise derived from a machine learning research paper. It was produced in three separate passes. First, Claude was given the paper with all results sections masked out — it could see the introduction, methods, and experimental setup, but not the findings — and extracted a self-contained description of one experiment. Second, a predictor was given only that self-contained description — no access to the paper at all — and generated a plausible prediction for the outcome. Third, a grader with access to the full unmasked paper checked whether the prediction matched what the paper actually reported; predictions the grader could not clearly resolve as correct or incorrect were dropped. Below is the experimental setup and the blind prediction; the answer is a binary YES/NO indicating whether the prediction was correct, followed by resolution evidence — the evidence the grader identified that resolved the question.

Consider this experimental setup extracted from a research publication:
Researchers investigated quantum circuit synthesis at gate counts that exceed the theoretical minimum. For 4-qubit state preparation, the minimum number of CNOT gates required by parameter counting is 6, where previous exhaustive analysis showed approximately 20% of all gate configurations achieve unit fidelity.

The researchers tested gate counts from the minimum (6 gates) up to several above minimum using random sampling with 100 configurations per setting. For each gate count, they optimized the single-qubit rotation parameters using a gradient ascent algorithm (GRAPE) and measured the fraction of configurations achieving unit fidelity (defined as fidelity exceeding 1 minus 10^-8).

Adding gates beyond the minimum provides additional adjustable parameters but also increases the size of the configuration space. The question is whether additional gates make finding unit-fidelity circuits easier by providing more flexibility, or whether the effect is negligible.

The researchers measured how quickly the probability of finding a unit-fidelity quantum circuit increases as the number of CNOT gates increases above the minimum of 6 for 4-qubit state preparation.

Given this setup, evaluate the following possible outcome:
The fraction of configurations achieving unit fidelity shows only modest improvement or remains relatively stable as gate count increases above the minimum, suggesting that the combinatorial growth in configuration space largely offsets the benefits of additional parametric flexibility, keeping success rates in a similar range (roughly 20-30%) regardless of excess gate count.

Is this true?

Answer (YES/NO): NO